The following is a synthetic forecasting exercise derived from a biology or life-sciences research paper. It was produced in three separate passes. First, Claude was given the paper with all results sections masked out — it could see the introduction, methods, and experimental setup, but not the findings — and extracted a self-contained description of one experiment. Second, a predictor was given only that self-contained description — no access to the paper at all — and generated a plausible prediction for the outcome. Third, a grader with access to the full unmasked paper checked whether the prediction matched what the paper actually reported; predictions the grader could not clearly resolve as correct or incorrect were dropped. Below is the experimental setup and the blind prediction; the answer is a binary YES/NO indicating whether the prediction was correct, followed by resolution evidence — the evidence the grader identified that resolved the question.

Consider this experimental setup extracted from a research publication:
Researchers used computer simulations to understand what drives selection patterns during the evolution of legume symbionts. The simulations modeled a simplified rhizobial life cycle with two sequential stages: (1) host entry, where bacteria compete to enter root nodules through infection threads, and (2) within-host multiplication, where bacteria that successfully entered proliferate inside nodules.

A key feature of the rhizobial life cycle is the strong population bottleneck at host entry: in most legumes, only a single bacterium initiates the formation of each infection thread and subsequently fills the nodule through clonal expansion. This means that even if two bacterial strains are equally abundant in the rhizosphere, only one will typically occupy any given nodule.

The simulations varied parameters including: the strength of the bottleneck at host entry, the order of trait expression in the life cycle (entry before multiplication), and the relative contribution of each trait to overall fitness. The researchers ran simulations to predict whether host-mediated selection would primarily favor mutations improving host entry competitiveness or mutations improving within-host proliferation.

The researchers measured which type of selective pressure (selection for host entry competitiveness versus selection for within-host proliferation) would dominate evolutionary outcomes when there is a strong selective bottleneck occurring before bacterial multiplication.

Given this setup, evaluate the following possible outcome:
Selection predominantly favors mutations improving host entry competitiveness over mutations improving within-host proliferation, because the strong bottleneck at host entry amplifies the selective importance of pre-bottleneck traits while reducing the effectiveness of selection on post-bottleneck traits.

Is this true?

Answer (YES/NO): YES